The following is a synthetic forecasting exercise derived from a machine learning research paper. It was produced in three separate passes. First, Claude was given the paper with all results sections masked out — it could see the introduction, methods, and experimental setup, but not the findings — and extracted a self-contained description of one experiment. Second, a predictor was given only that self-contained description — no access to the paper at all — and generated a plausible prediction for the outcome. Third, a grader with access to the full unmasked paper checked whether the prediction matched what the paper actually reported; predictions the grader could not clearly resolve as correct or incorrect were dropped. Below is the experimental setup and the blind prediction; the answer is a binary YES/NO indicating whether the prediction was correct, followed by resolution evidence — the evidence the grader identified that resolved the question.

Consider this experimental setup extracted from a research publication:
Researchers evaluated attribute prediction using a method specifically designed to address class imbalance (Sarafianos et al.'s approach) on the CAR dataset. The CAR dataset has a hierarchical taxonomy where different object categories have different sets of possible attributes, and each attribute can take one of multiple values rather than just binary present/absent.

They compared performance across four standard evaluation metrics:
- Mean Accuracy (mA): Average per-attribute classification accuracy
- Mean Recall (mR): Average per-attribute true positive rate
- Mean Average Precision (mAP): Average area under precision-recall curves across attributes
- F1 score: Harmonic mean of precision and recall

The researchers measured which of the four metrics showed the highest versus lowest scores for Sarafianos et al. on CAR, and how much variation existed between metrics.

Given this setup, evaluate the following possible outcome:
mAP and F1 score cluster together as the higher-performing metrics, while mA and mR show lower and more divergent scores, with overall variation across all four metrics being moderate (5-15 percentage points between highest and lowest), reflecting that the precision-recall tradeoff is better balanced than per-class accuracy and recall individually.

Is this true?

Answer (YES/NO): NO